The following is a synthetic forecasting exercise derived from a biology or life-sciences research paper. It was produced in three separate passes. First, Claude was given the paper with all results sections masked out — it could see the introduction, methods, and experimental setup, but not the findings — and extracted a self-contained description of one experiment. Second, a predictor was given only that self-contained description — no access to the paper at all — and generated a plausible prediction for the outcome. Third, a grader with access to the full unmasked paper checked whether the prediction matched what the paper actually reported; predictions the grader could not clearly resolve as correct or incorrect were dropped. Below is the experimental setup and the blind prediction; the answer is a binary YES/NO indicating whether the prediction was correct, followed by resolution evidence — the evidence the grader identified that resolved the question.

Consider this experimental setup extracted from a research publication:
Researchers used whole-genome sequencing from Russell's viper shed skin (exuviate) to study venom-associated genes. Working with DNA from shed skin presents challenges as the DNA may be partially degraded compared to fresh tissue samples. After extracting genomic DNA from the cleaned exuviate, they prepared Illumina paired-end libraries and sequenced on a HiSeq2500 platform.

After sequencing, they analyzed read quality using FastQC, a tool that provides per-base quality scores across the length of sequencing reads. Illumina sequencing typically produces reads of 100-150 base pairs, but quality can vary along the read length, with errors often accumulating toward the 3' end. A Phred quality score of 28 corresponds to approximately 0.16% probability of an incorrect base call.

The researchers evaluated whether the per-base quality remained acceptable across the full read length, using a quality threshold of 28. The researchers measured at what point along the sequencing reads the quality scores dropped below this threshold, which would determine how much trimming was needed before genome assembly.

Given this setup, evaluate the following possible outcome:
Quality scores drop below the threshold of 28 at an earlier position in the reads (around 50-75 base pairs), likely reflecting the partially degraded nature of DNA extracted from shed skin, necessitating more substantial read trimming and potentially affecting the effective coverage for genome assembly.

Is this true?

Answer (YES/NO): YES